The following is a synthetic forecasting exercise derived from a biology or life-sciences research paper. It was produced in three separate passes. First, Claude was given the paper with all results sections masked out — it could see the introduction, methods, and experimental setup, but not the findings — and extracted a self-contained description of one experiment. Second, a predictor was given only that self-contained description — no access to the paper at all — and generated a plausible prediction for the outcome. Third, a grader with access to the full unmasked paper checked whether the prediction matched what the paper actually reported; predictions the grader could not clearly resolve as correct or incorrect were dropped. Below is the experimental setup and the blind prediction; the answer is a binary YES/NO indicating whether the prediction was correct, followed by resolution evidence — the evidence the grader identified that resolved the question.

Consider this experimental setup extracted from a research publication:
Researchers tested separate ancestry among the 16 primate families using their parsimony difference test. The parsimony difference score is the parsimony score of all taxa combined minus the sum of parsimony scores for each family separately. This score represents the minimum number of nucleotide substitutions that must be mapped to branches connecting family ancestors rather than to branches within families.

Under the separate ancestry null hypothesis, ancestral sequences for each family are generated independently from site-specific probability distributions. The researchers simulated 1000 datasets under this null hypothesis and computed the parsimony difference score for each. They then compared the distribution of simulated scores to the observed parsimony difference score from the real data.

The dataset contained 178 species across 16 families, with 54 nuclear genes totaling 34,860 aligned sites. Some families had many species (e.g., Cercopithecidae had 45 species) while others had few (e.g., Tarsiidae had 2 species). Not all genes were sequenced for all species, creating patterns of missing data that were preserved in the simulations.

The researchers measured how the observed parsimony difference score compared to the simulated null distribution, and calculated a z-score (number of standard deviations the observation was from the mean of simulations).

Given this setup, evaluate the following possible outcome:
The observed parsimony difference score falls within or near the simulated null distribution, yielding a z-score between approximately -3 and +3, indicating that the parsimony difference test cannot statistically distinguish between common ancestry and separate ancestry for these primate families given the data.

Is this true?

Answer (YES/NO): NO